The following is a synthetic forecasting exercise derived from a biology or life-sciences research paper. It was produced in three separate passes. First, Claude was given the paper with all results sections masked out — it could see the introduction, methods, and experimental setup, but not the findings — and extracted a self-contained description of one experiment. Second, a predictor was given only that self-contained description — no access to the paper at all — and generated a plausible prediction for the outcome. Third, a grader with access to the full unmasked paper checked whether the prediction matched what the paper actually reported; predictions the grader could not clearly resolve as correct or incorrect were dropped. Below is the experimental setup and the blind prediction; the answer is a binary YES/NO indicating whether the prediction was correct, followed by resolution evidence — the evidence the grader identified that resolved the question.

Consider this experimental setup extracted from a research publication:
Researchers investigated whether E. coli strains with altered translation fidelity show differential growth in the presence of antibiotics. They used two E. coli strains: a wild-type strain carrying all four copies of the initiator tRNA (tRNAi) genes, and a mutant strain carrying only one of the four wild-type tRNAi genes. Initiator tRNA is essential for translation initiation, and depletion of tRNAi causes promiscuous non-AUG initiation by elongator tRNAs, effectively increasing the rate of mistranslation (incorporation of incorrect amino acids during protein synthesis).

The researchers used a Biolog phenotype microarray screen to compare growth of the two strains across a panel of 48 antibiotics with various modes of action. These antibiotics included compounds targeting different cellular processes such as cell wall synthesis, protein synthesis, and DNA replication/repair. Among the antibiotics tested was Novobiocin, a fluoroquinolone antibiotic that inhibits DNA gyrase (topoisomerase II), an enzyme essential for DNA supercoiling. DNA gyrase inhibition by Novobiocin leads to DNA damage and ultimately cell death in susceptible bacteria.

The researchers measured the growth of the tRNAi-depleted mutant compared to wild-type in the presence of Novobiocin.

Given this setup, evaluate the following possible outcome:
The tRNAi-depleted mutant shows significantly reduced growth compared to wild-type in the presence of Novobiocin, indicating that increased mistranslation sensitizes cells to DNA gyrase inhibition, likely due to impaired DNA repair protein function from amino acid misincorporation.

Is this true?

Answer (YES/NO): NO